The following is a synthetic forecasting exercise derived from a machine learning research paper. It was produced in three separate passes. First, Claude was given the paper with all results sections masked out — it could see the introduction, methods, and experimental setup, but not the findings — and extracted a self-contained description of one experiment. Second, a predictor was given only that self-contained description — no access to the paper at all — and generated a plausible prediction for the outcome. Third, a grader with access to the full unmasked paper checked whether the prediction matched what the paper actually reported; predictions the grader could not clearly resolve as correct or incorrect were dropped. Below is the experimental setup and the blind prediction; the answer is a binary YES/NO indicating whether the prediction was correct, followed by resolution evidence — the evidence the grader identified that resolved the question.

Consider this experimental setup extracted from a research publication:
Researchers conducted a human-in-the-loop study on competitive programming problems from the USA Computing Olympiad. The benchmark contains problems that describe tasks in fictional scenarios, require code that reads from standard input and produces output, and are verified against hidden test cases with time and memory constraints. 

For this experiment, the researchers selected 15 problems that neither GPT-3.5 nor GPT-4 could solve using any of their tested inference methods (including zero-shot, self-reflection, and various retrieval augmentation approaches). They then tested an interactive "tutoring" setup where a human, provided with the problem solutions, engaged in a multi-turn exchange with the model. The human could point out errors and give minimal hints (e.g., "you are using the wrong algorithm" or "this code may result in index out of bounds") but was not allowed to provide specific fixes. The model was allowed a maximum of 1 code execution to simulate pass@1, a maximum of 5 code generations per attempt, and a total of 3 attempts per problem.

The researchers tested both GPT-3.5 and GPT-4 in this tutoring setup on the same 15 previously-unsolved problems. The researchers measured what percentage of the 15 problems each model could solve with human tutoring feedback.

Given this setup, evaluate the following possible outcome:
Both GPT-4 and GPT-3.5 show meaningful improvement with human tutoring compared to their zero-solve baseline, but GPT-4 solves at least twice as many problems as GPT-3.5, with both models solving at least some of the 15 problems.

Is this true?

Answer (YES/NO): NO